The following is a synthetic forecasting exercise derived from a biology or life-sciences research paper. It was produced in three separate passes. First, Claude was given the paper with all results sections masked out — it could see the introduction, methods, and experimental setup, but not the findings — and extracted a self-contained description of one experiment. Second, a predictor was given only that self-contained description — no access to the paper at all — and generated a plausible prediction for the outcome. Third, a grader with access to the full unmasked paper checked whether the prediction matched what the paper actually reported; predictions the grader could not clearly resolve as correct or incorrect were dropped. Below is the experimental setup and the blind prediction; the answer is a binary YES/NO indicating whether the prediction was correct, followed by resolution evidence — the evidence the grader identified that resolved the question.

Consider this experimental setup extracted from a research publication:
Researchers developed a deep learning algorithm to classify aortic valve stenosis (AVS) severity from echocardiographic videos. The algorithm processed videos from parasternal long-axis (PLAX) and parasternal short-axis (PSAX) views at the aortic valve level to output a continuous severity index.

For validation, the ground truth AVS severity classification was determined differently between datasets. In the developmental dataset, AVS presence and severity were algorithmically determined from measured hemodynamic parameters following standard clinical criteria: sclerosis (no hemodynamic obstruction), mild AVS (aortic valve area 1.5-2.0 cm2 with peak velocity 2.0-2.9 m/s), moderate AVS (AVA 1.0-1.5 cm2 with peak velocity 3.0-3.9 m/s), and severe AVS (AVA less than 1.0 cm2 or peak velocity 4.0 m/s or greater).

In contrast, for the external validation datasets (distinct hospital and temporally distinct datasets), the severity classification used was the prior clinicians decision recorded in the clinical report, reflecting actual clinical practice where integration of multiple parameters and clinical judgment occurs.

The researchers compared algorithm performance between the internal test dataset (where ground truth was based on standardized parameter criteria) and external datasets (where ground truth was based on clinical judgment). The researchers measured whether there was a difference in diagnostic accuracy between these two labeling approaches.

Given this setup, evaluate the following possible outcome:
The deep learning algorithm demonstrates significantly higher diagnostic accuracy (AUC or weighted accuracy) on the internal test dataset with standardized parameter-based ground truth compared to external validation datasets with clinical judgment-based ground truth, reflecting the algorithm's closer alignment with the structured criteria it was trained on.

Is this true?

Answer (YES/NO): NO